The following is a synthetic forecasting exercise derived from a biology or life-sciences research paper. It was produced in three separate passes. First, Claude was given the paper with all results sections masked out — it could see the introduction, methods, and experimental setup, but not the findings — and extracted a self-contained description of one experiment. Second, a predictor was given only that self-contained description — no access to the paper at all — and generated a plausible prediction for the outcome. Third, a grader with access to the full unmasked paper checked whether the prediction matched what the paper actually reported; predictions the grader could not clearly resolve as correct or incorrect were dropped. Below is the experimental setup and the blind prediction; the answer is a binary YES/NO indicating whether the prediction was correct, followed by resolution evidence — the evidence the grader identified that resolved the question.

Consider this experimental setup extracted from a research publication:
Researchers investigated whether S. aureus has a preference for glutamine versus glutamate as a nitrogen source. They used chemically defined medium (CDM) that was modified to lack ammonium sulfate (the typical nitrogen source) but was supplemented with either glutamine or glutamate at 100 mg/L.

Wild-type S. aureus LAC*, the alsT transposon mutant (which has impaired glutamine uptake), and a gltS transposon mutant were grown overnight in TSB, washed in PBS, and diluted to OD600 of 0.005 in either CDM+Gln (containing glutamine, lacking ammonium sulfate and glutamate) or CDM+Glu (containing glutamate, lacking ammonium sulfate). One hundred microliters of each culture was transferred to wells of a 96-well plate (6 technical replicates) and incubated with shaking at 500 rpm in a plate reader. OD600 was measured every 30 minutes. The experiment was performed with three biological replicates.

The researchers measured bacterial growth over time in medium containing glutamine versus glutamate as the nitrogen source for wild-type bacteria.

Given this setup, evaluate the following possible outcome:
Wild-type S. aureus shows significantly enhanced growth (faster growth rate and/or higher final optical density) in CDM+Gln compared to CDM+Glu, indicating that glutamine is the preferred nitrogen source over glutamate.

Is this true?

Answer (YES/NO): YES